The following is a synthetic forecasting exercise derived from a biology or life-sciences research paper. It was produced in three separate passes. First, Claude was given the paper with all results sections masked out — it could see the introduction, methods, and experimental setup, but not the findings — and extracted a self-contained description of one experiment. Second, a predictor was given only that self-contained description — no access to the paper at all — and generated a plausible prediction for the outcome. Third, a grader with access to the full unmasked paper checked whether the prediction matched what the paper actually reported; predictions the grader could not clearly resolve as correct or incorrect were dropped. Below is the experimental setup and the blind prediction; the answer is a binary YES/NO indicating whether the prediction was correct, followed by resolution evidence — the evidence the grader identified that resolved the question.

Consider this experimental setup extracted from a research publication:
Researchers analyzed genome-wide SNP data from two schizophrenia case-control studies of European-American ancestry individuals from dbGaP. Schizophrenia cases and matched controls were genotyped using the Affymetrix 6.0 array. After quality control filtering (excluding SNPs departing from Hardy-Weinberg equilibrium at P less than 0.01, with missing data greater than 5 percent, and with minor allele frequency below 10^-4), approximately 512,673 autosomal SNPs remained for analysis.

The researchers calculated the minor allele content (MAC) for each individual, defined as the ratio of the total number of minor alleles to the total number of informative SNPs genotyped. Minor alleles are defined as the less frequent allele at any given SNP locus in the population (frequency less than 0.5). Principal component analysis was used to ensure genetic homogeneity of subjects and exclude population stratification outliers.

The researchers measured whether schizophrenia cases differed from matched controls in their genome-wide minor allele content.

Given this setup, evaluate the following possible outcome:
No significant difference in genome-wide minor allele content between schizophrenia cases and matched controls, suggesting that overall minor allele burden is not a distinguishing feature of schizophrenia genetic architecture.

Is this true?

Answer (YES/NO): NO